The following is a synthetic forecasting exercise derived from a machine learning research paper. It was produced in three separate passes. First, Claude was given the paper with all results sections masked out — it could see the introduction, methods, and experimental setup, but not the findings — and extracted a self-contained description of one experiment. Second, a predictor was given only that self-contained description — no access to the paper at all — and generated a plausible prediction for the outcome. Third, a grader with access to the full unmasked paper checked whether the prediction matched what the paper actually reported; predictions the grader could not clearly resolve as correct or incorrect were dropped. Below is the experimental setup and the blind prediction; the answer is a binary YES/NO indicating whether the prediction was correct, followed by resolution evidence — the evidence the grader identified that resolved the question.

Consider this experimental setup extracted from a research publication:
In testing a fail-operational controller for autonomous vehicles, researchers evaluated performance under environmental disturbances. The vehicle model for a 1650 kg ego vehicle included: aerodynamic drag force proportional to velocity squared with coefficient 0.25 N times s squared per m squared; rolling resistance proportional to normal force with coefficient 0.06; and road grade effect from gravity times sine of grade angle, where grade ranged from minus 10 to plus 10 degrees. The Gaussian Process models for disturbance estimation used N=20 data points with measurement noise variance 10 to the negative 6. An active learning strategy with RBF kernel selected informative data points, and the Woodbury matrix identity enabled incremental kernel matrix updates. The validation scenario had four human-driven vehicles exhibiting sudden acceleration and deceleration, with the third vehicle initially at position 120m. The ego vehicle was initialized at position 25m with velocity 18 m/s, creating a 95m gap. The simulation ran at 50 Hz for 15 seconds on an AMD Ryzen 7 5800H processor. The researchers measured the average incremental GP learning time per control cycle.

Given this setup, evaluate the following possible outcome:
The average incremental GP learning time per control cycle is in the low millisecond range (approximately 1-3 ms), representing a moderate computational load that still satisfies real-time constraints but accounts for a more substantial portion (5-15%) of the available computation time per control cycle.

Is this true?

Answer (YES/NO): NO